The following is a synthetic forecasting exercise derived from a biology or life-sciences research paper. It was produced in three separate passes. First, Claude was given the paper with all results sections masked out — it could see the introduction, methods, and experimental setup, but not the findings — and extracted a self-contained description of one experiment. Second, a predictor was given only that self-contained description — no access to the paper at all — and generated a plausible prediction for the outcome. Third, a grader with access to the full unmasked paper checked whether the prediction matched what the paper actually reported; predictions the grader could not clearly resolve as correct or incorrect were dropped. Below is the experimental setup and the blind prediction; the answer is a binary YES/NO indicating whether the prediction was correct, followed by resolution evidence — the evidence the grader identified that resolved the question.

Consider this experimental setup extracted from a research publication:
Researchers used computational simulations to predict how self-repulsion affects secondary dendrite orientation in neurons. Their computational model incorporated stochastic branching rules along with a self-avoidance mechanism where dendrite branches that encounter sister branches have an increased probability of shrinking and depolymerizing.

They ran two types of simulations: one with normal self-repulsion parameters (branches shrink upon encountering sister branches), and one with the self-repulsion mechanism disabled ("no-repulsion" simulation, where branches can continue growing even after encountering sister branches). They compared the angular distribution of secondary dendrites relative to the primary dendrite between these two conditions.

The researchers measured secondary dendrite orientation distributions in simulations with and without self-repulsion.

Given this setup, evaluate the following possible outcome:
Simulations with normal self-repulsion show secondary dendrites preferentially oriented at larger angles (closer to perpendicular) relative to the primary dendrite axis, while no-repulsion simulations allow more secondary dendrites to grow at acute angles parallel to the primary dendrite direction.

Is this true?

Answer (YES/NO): YES